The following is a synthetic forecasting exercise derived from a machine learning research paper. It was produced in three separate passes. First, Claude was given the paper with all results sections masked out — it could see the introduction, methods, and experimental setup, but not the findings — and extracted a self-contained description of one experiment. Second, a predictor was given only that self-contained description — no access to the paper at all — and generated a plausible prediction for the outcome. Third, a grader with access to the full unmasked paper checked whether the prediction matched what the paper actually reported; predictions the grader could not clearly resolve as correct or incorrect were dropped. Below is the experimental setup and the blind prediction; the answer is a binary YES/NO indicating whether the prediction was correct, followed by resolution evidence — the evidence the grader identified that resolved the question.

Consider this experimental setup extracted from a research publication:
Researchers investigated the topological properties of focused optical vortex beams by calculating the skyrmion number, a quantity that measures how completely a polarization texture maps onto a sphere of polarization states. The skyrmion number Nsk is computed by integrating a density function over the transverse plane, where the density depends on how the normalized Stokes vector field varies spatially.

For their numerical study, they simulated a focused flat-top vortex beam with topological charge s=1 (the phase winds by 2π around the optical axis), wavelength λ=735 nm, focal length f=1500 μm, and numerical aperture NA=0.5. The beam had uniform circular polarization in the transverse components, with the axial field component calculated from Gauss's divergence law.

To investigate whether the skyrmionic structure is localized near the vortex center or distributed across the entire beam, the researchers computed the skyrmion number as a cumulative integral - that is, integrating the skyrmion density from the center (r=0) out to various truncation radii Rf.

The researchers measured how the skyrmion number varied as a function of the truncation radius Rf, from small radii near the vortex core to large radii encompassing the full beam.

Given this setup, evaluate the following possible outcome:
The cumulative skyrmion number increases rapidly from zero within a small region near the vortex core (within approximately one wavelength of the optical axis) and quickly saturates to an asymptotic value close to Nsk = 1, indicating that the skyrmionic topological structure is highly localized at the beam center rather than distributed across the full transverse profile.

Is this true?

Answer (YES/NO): NO